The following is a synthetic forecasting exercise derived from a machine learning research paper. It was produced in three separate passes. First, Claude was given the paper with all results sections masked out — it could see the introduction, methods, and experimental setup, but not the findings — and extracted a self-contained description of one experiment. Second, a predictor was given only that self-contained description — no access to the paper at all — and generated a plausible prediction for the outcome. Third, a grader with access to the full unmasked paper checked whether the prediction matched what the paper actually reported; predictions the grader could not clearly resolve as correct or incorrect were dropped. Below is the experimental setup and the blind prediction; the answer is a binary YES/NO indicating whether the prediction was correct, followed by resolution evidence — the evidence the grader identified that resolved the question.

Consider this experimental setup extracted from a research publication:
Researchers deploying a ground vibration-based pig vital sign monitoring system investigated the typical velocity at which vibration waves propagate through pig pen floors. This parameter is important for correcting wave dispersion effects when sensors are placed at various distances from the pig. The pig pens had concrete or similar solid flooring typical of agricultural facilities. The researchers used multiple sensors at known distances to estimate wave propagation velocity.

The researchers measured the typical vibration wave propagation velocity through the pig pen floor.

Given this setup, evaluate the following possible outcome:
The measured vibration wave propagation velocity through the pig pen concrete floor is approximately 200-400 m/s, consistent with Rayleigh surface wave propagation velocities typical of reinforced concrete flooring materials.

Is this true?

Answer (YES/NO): NO